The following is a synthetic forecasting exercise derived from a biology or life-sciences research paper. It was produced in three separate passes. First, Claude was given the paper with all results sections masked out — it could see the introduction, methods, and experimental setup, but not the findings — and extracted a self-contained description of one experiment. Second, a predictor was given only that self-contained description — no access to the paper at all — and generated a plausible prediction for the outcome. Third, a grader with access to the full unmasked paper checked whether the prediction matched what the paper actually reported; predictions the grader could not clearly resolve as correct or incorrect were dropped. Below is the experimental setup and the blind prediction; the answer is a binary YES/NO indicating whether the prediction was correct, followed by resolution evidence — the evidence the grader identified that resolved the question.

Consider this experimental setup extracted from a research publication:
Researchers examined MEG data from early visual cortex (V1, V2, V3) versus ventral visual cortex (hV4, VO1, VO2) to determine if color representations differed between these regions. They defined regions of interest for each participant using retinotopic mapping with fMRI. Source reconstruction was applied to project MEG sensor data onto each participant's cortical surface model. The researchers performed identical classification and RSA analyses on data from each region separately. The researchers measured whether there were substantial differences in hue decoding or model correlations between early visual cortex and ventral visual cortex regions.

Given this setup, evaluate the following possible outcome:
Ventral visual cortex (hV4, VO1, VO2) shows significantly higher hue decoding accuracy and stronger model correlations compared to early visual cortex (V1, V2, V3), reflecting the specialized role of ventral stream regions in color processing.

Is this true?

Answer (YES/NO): NO